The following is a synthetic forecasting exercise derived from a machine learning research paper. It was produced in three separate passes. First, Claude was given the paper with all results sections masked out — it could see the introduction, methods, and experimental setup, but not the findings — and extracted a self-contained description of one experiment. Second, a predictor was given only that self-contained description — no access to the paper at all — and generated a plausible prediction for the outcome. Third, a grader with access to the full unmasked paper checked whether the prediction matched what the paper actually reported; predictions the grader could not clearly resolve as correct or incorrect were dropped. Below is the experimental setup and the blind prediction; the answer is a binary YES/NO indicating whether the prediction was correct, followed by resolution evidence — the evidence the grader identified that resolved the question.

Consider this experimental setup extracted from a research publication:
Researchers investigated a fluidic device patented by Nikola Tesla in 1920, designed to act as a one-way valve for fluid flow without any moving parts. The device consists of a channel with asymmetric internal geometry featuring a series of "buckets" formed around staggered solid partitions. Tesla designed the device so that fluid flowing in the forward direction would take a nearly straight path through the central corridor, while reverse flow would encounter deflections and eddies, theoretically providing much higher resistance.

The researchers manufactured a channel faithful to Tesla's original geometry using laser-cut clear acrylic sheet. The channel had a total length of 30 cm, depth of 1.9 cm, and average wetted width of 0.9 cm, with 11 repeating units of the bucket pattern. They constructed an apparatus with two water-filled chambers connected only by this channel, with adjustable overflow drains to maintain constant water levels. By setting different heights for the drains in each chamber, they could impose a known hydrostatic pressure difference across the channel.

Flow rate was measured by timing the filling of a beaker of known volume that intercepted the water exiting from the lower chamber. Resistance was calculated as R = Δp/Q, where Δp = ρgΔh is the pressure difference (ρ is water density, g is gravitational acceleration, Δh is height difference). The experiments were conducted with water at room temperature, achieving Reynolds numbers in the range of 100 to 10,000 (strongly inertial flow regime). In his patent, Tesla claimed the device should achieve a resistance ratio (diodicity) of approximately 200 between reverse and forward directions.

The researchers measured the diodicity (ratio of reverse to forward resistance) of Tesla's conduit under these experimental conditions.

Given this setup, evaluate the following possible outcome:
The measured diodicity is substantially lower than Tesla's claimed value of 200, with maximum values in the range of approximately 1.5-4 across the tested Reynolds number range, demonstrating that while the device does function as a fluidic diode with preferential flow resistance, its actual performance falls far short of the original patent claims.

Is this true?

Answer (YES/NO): YES